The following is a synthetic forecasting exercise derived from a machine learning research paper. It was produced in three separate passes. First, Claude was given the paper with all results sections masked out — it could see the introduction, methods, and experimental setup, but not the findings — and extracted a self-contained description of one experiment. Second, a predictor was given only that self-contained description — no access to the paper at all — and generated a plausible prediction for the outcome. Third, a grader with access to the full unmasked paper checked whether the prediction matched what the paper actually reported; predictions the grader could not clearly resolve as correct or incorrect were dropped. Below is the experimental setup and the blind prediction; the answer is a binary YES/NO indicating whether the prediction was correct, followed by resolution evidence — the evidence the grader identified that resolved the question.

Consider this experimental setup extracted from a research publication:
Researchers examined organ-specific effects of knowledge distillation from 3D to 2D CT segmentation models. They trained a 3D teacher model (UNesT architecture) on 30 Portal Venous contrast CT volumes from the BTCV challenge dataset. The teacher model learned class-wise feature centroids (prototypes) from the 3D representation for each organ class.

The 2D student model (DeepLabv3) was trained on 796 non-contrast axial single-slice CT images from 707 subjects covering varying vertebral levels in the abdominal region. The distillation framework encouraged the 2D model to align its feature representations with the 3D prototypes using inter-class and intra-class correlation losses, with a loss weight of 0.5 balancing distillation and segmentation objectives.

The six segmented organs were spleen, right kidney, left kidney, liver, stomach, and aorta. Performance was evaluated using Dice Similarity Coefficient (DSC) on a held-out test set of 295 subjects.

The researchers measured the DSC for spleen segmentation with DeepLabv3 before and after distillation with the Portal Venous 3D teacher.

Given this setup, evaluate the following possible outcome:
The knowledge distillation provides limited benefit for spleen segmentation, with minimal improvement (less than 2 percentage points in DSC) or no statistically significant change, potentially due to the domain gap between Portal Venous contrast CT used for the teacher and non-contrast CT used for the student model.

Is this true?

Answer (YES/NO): NO